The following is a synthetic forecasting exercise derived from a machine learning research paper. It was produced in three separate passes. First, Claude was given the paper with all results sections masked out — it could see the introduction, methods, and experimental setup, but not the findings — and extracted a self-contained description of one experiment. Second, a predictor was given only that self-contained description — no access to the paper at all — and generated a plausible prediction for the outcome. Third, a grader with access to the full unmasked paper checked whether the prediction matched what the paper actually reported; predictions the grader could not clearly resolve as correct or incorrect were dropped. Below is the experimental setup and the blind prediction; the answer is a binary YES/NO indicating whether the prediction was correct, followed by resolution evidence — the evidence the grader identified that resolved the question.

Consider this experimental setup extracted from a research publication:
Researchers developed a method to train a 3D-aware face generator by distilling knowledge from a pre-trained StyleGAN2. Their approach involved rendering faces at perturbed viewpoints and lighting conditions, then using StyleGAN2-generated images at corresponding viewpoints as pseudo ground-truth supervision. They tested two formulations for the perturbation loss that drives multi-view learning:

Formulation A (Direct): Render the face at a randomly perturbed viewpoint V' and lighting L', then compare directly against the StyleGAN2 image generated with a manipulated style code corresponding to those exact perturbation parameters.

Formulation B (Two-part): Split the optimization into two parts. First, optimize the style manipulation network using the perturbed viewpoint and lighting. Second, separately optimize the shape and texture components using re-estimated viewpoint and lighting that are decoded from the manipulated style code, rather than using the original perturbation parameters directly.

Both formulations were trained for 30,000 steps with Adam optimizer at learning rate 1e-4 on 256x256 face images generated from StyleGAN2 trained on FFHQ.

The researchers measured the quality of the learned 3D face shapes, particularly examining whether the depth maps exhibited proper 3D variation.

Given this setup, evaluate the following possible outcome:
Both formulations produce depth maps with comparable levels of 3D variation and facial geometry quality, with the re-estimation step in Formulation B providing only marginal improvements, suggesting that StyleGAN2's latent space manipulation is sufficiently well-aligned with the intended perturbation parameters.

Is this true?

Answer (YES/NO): NO